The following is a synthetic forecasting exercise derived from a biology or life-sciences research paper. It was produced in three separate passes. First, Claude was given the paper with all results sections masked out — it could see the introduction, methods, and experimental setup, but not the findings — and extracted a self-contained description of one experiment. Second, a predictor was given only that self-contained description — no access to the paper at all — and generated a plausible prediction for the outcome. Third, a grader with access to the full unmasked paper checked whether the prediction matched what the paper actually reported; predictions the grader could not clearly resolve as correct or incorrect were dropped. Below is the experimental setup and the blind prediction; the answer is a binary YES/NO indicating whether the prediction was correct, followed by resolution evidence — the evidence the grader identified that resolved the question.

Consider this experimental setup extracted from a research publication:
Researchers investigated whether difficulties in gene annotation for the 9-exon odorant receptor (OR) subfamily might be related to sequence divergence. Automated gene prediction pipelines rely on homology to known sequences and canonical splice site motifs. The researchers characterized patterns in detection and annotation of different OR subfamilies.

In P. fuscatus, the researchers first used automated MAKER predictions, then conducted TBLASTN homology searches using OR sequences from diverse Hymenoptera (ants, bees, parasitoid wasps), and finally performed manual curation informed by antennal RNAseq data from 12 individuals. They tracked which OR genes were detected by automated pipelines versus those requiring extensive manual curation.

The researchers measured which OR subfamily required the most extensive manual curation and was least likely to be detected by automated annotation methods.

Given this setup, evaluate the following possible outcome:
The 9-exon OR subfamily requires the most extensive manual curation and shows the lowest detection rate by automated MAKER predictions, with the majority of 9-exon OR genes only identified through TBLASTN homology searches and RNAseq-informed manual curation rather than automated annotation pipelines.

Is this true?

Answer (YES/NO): YES